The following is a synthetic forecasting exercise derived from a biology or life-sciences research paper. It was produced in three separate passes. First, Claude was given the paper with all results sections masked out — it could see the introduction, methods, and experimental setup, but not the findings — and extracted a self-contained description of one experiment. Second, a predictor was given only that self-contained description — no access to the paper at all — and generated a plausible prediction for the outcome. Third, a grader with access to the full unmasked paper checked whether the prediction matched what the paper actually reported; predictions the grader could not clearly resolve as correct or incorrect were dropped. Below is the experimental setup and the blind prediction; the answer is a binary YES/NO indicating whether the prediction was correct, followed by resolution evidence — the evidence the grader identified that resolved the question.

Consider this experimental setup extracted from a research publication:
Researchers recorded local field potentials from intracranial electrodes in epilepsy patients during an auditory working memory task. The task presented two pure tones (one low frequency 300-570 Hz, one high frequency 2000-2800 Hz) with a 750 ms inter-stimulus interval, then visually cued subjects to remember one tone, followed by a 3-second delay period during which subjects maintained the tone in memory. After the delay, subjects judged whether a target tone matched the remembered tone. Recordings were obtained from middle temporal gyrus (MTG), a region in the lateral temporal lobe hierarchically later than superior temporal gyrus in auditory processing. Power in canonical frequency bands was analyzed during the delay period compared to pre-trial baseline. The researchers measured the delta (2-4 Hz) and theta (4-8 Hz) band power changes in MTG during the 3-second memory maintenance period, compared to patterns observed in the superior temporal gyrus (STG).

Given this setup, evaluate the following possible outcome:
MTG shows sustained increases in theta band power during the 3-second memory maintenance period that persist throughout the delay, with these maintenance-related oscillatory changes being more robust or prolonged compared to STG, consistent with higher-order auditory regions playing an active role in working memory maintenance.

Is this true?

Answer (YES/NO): YES